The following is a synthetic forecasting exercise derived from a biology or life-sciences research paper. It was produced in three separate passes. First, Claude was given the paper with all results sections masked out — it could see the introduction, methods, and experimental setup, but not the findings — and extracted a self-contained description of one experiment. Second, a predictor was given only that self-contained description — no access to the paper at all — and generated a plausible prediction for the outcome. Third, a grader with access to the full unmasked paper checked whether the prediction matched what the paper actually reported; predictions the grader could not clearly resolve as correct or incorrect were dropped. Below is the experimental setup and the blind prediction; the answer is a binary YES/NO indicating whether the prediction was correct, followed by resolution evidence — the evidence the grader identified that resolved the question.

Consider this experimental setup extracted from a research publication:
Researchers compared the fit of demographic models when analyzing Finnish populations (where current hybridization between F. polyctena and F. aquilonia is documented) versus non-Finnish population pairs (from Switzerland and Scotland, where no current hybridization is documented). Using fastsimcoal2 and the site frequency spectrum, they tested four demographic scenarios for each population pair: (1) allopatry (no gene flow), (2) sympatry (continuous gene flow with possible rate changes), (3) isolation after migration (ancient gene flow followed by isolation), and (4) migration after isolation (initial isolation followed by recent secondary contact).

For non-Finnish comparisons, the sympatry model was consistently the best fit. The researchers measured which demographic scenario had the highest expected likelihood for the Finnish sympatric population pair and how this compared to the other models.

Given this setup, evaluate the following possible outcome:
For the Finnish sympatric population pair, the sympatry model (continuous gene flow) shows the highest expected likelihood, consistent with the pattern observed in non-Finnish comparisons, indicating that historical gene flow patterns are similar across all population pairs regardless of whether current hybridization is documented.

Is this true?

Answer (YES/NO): NO